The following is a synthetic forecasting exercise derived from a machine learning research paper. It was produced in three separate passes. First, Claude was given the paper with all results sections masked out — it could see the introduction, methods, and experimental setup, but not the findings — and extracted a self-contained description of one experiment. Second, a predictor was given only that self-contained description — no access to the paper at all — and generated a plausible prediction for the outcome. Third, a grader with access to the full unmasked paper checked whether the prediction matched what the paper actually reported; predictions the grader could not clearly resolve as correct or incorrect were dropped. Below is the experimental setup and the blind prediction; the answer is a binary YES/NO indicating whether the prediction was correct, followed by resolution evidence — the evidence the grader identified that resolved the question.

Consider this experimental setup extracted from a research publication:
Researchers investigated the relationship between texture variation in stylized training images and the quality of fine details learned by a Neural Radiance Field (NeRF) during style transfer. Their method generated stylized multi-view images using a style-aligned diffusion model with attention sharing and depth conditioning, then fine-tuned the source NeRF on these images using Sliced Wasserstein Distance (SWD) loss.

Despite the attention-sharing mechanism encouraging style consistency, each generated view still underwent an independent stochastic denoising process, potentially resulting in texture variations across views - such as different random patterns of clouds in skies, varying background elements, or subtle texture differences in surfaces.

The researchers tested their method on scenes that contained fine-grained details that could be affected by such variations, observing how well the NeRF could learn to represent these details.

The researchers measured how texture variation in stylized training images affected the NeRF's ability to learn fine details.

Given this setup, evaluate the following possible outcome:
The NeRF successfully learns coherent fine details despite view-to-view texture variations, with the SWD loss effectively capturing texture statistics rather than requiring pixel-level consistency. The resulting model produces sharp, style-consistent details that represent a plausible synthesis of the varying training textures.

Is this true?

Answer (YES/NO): NO